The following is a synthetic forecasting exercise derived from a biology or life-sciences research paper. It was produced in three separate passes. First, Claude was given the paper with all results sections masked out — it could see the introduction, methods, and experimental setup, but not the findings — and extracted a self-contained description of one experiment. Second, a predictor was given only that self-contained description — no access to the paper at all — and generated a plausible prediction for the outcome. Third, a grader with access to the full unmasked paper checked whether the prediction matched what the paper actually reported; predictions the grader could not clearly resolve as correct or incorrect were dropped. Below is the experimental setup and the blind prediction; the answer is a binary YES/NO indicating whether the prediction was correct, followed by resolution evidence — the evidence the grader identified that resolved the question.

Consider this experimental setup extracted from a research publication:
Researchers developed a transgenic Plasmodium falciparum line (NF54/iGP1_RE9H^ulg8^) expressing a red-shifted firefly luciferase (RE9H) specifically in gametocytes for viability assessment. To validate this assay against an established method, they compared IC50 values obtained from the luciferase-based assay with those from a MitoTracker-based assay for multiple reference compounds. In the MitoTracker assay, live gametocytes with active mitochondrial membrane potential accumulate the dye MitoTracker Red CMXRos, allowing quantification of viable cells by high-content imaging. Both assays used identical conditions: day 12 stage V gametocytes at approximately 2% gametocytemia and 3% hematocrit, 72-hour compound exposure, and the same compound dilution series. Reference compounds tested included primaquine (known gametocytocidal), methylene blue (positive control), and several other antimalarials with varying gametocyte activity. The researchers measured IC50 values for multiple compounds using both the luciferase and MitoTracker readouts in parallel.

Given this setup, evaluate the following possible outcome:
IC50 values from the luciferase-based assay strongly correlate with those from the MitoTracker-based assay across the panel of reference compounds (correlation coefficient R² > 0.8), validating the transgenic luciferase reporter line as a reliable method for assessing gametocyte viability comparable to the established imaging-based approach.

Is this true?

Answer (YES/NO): NO